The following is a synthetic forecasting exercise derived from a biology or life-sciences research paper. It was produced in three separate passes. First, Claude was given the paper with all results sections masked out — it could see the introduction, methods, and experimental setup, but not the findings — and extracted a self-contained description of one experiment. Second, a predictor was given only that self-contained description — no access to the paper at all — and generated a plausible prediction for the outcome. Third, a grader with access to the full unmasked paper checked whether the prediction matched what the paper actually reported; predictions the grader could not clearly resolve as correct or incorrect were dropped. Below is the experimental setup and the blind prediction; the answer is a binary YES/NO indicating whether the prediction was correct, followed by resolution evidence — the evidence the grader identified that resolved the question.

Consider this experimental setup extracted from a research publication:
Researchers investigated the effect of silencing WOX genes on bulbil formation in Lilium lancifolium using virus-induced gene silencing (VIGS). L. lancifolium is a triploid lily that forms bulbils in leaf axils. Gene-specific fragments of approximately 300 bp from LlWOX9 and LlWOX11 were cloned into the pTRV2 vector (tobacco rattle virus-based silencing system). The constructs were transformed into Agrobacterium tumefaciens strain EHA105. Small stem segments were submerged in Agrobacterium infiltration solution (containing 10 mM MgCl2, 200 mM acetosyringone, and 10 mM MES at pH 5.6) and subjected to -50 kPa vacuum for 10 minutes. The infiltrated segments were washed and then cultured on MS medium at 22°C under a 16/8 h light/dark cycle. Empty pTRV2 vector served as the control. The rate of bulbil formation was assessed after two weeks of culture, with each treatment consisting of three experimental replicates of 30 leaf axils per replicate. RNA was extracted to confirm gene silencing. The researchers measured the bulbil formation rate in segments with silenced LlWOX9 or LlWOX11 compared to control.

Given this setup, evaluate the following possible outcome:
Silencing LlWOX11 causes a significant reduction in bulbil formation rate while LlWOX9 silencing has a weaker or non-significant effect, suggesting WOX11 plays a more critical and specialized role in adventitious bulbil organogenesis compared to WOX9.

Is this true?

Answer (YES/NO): NO